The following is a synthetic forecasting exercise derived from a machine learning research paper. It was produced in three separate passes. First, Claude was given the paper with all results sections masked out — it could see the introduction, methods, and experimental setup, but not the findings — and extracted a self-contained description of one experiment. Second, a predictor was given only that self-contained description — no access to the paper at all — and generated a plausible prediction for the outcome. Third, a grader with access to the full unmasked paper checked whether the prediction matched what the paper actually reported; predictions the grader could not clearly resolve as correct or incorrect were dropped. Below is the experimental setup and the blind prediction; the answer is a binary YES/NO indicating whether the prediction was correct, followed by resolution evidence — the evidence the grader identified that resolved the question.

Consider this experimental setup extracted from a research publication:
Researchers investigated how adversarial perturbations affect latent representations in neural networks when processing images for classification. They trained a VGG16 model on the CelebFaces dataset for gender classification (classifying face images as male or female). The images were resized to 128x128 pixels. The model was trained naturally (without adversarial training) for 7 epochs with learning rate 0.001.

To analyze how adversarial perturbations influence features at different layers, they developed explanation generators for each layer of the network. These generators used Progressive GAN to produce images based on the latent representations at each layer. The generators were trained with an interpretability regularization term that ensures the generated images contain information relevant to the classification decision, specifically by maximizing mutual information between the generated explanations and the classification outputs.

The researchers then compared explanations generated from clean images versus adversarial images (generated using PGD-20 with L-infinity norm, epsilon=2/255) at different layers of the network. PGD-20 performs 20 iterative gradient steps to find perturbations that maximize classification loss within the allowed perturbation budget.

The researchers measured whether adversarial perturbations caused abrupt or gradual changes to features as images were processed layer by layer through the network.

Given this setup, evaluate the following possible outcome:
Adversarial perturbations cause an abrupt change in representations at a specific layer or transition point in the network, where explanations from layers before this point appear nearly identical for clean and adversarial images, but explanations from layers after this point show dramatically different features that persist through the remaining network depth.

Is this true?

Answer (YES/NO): NO